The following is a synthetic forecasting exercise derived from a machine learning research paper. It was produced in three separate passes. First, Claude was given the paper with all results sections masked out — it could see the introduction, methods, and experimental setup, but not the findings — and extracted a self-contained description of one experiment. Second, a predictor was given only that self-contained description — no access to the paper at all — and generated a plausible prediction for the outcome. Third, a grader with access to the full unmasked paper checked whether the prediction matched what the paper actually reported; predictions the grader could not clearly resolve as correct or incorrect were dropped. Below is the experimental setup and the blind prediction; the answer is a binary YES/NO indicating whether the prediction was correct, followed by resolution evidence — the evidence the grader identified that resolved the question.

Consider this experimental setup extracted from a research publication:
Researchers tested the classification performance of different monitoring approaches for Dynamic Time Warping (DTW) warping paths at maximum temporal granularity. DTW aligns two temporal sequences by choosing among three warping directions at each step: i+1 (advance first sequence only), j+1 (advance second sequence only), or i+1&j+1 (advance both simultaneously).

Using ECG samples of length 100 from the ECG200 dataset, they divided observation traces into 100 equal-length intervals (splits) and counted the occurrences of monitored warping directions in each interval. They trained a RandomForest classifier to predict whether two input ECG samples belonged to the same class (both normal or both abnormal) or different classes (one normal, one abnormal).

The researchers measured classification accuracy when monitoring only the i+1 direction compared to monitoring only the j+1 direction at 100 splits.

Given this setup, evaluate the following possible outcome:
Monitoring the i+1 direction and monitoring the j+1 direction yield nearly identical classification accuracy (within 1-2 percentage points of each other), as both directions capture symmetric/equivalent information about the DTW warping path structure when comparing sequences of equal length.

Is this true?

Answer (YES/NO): NO